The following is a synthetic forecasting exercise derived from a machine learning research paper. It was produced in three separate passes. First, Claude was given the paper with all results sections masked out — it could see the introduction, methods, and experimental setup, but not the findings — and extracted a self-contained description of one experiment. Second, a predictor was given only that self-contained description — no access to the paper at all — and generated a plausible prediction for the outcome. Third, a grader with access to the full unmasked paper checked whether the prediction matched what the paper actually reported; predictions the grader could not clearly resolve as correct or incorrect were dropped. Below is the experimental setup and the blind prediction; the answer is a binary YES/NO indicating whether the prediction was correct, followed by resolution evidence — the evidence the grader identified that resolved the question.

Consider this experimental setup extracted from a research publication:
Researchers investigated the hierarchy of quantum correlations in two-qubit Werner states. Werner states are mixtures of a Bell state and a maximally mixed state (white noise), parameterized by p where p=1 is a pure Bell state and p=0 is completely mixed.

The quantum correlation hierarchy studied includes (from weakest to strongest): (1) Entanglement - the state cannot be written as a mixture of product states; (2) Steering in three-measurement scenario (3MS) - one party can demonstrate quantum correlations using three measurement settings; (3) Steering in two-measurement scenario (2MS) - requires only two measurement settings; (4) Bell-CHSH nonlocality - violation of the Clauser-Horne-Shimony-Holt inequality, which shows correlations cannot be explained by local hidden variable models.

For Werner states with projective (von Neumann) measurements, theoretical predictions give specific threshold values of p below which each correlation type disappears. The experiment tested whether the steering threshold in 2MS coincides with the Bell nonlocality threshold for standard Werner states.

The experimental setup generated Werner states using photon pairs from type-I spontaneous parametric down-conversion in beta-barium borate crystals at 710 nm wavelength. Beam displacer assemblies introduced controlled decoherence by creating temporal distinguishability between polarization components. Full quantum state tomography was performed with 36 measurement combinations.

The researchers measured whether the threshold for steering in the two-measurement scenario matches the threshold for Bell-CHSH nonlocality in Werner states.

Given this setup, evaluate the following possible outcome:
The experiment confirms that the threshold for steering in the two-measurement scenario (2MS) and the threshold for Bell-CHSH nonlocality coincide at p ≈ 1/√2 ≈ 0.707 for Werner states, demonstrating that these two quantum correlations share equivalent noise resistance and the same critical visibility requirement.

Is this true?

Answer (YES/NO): YES